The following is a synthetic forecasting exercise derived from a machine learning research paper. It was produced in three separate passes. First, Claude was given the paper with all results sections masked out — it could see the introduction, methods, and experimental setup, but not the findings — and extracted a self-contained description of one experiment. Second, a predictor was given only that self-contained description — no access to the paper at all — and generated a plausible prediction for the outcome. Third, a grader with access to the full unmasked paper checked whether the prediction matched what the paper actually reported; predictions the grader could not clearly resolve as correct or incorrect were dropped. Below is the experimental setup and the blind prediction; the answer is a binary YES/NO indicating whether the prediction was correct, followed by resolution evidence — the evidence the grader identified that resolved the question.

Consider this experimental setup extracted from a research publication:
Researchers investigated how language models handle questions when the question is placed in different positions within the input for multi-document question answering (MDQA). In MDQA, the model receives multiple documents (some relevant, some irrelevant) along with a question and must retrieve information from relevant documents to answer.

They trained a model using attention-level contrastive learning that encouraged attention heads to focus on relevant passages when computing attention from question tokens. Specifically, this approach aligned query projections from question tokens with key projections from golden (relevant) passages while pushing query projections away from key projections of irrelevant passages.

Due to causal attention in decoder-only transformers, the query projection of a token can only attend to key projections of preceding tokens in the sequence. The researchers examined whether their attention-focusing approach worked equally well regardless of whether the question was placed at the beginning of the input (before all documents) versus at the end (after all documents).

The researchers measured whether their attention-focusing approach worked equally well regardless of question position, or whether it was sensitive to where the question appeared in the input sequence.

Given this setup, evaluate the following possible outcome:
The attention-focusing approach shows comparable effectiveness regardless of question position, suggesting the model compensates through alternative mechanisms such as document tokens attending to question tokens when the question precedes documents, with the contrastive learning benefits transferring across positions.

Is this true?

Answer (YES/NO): NO